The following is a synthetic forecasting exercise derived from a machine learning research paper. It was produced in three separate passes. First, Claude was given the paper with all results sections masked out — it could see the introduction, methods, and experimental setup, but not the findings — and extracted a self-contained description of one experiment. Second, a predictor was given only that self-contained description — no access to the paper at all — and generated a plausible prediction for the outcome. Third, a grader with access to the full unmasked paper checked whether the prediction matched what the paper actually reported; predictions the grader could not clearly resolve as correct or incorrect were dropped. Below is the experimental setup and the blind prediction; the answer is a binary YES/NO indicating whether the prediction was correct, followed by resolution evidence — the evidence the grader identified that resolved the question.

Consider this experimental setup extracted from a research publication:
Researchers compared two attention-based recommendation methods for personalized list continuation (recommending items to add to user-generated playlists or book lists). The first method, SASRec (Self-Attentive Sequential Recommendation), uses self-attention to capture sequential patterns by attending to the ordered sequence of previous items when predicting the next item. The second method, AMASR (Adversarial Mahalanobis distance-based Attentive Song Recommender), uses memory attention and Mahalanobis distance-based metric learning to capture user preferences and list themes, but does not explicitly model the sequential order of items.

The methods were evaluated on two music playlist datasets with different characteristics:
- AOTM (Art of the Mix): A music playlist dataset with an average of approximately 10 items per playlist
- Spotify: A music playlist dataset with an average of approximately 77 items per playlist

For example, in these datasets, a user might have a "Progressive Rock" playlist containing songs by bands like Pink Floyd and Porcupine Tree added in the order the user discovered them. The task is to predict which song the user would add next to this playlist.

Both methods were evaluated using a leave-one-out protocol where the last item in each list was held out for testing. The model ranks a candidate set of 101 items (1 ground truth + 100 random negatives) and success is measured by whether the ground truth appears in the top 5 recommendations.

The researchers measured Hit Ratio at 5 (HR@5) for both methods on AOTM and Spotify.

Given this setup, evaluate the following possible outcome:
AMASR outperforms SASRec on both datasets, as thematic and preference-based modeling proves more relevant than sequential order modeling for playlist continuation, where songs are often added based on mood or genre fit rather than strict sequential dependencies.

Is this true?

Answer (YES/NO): NO